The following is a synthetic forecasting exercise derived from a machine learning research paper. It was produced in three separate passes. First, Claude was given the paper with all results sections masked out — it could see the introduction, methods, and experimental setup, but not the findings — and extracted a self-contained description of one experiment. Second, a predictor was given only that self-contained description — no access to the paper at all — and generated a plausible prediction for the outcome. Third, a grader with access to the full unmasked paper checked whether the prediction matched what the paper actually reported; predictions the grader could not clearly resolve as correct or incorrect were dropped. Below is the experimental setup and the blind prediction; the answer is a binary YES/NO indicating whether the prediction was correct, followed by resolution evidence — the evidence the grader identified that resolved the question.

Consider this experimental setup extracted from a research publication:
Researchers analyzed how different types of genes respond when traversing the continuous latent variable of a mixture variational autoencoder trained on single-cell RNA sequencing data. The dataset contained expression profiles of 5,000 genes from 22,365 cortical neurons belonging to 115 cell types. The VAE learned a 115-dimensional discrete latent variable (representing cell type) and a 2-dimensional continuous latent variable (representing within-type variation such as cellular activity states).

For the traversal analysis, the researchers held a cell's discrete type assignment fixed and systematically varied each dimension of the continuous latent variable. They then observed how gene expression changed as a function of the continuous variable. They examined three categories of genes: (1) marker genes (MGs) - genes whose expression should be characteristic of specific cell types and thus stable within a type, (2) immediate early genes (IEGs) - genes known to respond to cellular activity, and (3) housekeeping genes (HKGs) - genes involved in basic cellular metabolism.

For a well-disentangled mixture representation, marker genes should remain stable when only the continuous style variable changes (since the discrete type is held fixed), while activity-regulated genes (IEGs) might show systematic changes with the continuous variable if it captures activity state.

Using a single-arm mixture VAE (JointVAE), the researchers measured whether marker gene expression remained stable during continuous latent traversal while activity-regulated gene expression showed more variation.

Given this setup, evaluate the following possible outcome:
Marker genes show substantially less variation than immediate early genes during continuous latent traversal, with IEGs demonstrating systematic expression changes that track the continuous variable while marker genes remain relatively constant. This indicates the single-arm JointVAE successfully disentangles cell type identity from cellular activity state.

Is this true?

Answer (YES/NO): NO